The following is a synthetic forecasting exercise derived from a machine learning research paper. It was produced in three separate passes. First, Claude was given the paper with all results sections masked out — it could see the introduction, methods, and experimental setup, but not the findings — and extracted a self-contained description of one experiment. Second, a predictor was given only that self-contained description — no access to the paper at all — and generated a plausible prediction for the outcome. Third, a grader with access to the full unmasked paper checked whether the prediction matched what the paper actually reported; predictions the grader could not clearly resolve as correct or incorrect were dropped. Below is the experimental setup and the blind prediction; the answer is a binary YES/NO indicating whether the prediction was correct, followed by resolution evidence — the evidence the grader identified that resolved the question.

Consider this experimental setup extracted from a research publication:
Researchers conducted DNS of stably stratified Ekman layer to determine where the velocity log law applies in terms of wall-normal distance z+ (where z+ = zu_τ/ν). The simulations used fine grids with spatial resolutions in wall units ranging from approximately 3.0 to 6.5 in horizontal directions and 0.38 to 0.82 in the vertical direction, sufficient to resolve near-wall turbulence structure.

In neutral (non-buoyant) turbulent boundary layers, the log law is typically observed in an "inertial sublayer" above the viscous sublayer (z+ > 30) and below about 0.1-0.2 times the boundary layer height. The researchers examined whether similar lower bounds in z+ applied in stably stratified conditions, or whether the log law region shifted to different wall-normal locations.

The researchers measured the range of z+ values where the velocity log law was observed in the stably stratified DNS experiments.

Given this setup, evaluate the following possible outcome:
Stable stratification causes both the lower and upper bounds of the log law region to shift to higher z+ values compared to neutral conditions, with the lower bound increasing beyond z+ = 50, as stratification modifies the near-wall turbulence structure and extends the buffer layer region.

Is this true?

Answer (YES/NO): NO